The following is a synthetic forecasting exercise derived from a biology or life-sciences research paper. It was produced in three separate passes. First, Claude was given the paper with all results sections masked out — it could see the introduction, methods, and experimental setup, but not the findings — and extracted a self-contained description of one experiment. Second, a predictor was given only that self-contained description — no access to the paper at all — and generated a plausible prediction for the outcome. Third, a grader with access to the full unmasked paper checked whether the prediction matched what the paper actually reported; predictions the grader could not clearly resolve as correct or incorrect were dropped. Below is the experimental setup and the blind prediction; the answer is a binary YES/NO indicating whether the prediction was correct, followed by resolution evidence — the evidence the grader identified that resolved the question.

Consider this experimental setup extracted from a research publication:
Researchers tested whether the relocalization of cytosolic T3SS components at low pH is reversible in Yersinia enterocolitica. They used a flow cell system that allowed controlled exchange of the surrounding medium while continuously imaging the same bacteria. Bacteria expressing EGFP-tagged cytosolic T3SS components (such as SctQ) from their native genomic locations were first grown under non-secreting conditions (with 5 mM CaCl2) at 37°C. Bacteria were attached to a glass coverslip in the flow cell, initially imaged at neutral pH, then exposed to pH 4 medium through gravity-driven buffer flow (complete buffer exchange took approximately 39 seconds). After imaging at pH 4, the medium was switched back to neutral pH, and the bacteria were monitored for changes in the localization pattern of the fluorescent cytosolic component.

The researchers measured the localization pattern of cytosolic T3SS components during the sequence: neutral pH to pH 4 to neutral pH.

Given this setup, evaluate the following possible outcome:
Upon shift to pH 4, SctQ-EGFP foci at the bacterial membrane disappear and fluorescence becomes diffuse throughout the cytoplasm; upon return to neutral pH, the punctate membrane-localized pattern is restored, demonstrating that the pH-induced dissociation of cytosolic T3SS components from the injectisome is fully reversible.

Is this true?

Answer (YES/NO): YES